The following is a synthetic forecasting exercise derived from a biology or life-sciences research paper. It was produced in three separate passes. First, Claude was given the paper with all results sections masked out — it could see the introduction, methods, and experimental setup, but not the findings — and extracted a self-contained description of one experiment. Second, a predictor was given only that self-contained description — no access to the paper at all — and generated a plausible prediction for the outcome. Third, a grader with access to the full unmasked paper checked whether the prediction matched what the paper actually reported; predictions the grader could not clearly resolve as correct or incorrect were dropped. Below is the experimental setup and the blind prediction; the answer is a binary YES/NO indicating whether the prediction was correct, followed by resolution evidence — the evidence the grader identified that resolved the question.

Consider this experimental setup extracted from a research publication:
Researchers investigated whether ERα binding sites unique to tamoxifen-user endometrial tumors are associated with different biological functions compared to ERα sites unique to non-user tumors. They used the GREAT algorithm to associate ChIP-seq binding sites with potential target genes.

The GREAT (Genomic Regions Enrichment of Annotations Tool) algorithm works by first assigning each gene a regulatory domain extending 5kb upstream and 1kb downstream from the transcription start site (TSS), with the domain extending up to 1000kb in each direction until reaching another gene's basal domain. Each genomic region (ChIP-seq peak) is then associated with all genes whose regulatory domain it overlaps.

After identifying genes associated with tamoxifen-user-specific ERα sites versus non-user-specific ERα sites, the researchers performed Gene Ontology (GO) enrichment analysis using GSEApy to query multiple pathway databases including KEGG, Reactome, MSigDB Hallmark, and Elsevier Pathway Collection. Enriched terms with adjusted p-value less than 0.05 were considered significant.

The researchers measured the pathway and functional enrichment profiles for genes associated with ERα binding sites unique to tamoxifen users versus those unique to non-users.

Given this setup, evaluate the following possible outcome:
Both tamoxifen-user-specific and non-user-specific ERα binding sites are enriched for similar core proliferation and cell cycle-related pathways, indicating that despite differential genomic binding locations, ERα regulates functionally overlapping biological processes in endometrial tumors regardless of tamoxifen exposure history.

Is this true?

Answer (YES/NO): NO